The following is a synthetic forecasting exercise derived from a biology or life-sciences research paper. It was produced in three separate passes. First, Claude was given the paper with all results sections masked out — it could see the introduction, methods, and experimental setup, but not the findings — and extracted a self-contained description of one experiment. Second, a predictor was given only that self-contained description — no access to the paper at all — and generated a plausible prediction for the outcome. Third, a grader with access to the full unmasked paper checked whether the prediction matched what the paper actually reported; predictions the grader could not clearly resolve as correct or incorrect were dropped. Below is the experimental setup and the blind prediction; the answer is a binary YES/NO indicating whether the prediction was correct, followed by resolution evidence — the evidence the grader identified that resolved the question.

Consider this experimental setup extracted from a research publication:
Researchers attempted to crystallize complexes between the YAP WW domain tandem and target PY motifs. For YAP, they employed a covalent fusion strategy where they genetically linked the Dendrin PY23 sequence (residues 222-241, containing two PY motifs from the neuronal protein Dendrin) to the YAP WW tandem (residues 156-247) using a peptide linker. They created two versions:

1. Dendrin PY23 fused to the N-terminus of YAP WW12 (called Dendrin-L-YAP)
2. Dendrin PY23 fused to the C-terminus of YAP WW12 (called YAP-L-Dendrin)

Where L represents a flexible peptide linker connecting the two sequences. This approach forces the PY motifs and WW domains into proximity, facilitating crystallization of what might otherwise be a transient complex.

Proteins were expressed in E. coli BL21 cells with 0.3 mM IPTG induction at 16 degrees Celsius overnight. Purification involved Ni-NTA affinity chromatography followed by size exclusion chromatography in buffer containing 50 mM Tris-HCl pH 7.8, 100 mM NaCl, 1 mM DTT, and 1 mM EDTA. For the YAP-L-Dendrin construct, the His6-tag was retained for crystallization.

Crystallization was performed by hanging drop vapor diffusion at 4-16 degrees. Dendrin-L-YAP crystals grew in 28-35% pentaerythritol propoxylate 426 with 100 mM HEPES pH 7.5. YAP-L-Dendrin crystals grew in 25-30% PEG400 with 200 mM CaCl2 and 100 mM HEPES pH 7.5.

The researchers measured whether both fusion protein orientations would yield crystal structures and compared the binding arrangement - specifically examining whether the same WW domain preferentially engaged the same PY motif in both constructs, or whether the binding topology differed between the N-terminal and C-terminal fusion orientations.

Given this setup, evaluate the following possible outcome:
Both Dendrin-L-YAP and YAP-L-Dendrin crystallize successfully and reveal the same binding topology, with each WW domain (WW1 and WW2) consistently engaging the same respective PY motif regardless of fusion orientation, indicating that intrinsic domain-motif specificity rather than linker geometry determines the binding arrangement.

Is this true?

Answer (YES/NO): NO